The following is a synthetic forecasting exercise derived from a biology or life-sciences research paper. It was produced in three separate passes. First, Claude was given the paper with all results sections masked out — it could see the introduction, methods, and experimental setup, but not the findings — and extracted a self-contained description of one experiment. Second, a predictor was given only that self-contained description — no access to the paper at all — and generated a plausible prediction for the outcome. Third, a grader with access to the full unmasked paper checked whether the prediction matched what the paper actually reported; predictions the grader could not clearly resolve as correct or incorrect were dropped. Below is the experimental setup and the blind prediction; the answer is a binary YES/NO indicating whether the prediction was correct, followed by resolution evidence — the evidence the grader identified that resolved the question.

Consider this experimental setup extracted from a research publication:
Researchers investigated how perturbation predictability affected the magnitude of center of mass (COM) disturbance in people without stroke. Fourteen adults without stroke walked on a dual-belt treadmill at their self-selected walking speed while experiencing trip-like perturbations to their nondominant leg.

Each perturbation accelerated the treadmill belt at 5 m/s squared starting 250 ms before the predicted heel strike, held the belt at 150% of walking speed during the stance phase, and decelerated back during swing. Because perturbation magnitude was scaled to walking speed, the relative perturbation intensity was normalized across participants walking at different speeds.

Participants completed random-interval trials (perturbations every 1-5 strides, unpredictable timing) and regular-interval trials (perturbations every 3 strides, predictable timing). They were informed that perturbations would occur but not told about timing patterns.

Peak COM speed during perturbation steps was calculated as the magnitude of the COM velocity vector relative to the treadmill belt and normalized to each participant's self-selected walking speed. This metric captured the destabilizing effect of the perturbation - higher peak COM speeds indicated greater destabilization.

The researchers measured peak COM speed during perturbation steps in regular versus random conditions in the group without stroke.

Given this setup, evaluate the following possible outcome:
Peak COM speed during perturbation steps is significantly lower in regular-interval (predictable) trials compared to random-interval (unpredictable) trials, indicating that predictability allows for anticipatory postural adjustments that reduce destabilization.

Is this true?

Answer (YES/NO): YES